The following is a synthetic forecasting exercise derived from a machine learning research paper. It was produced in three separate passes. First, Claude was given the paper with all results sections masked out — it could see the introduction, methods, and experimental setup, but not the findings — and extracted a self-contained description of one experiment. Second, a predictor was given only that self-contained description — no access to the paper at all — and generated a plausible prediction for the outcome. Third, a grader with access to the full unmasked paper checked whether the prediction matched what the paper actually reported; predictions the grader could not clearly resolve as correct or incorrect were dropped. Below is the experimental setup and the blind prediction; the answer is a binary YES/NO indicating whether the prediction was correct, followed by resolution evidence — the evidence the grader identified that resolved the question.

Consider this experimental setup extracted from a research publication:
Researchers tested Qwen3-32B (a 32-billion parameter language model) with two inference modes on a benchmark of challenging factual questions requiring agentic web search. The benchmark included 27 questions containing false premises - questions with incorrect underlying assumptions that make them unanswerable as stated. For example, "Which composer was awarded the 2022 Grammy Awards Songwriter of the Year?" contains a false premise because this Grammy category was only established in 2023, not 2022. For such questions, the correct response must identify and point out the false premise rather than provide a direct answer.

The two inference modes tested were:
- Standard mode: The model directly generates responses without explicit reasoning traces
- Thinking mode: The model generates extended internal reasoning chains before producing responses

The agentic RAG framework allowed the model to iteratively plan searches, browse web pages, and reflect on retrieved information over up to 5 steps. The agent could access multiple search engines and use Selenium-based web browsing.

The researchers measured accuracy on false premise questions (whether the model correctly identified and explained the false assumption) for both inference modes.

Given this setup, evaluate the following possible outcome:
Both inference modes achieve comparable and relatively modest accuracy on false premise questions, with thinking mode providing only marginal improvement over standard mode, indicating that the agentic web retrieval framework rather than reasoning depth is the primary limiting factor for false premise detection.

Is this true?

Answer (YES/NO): NO